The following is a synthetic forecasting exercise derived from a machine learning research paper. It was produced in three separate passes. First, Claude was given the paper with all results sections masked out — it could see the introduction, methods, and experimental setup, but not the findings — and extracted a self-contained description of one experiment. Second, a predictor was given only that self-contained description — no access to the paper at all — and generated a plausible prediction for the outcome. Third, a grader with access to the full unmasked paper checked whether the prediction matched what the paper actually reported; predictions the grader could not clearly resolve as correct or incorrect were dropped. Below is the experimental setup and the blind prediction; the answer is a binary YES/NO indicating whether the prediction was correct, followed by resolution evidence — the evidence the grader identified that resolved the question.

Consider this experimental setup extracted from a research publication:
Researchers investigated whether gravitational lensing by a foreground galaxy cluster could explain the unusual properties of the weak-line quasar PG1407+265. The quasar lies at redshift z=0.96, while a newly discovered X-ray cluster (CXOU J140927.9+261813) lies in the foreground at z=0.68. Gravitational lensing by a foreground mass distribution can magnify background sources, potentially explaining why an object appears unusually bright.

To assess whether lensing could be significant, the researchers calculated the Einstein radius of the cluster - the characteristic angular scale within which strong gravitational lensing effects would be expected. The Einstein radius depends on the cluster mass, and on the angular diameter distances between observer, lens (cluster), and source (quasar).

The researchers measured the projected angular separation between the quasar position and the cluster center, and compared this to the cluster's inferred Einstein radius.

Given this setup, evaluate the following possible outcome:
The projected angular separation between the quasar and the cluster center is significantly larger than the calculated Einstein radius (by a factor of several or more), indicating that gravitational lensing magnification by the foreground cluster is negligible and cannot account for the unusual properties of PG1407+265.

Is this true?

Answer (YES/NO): YES